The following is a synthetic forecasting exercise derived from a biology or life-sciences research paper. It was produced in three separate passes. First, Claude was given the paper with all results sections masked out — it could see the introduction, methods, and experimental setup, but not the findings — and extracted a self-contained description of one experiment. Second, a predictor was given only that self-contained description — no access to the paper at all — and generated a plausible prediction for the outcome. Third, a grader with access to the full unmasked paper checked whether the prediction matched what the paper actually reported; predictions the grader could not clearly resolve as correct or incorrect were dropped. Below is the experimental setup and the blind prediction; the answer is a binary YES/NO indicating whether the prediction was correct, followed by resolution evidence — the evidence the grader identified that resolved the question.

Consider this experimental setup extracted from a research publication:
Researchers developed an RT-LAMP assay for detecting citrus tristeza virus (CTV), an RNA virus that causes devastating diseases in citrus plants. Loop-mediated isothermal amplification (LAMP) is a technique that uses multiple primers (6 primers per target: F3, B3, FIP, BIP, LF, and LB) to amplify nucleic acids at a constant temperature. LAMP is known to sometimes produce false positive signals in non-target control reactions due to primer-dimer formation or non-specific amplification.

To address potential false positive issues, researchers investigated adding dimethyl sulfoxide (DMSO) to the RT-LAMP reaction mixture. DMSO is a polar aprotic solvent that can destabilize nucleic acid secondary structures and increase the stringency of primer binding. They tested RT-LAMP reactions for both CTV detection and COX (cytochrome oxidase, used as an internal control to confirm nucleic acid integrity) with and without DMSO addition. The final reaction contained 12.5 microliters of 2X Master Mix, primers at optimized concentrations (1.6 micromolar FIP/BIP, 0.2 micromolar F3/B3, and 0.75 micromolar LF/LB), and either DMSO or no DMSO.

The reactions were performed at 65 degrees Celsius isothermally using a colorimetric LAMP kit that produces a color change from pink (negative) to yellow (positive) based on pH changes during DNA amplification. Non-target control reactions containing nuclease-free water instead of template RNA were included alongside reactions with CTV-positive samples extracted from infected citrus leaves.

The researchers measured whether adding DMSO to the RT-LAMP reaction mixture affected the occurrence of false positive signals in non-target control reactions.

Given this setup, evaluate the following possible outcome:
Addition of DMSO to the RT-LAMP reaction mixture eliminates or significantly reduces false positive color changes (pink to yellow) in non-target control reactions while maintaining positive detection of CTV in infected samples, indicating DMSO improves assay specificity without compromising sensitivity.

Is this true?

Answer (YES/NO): NO